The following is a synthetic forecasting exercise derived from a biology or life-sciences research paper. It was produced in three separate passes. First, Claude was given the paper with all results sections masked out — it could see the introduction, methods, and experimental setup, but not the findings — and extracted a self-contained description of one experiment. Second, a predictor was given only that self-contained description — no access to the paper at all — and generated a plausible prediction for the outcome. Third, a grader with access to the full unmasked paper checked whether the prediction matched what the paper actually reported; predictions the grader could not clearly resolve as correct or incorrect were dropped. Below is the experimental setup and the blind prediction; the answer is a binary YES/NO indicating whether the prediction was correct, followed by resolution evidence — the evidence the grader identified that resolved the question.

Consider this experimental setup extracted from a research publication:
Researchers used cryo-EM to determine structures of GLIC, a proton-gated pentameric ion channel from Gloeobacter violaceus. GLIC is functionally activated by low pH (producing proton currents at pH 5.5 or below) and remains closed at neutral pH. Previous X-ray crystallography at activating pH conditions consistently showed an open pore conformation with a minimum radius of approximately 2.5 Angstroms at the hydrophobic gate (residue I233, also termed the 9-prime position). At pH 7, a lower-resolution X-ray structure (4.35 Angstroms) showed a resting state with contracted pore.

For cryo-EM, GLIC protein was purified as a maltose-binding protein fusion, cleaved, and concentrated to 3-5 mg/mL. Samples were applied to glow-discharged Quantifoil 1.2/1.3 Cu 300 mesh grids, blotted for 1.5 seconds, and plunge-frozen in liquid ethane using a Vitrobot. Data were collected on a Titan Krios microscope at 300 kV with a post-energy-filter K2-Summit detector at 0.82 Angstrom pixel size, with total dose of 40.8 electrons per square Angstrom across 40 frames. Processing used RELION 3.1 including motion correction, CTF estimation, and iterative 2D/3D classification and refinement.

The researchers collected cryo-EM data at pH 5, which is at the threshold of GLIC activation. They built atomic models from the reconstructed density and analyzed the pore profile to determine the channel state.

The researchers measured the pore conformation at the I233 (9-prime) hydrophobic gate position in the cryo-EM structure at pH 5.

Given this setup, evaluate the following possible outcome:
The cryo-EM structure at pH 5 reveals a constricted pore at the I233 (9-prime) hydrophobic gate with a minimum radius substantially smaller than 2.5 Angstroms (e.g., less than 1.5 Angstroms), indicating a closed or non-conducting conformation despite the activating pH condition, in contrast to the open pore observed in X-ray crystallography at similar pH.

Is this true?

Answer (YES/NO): YES